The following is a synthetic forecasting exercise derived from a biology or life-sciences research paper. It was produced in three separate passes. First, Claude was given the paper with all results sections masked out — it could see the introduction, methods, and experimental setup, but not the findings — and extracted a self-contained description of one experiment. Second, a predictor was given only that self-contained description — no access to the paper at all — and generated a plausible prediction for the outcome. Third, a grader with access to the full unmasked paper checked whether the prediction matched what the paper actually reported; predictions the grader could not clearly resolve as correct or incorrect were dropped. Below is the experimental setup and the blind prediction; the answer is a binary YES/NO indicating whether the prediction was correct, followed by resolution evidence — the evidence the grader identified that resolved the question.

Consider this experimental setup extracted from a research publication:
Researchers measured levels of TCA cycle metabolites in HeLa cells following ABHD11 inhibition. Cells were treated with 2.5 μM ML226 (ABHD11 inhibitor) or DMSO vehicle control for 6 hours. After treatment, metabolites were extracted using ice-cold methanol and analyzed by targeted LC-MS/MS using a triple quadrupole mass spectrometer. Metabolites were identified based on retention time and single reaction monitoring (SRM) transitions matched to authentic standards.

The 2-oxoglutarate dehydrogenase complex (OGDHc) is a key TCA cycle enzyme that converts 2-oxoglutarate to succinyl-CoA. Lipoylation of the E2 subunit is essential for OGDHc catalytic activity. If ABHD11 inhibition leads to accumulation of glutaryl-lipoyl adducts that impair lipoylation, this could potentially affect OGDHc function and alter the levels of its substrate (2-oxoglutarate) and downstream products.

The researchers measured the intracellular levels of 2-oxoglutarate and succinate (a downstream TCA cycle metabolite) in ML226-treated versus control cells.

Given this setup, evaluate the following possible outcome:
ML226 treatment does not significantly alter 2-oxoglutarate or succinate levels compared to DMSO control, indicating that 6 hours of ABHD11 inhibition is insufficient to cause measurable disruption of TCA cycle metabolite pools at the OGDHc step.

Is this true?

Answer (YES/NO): NO